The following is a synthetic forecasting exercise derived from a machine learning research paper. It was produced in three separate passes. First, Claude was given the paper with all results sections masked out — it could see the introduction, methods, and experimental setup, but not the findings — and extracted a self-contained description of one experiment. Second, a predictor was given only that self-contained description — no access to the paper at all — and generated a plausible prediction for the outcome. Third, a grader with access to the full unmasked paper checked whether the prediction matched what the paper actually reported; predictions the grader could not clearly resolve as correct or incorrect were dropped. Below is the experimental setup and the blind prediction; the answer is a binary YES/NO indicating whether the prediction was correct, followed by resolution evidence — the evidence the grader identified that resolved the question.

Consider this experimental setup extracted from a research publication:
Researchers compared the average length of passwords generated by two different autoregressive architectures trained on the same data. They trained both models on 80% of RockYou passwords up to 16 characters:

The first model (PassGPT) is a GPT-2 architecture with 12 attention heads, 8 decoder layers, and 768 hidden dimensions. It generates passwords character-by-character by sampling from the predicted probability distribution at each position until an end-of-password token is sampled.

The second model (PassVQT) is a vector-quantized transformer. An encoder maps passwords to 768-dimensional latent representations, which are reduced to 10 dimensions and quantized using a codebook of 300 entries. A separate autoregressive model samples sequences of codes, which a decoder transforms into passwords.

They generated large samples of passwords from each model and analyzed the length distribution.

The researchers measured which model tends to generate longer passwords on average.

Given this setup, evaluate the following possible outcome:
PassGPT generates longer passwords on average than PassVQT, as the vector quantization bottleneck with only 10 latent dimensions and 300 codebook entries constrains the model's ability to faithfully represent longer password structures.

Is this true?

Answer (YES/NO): NO